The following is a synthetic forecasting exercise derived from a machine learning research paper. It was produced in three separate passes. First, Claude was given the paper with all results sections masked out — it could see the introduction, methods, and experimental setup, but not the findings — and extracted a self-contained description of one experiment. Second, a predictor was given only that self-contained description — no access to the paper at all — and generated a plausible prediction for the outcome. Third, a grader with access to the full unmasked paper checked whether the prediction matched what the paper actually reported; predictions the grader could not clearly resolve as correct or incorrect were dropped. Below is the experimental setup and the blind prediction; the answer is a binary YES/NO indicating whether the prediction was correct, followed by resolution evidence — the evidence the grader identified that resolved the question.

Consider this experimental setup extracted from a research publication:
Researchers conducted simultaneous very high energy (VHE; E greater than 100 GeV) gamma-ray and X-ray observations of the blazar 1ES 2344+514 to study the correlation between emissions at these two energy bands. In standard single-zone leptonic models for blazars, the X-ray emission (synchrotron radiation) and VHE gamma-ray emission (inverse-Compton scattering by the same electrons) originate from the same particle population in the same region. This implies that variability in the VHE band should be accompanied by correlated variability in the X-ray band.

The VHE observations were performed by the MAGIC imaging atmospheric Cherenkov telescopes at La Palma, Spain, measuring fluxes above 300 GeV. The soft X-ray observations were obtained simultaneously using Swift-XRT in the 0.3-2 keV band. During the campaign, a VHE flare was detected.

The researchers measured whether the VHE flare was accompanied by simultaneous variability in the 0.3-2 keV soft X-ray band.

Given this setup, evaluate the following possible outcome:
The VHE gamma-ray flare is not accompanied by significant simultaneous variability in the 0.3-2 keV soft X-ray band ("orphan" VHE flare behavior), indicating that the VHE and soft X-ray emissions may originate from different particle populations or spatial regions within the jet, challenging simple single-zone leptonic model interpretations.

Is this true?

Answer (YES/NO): YES